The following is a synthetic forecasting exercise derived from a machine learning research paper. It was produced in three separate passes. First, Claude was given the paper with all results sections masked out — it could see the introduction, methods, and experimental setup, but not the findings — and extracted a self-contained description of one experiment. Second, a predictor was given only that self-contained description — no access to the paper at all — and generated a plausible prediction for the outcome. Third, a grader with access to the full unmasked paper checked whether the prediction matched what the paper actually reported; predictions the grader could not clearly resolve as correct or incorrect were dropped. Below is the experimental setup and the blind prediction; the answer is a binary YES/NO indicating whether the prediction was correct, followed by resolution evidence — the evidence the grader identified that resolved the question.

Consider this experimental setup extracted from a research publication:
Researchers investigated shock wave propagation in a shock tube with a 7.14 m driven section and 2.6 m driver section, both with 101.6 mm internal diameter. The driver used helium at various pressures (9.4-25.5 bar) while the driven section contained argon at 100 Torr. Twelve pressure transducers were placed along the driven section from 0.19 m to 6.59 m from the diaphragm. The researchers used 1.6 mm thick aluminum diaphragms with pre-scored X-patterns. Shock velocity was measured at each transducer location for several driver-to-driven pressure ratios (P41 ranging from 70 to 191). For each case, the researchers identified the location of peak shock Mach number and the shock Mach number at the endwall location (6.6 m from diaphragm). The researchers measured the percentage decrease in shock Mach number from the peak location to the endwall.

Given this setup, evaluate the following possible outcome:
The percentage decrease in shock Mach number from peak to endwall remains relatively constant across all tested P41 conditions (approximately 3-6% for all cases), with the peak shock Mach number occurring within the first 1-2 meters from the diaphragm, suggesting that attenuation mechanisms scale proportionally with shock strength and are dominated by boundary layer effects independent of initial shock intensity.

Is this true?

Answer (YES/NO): NO